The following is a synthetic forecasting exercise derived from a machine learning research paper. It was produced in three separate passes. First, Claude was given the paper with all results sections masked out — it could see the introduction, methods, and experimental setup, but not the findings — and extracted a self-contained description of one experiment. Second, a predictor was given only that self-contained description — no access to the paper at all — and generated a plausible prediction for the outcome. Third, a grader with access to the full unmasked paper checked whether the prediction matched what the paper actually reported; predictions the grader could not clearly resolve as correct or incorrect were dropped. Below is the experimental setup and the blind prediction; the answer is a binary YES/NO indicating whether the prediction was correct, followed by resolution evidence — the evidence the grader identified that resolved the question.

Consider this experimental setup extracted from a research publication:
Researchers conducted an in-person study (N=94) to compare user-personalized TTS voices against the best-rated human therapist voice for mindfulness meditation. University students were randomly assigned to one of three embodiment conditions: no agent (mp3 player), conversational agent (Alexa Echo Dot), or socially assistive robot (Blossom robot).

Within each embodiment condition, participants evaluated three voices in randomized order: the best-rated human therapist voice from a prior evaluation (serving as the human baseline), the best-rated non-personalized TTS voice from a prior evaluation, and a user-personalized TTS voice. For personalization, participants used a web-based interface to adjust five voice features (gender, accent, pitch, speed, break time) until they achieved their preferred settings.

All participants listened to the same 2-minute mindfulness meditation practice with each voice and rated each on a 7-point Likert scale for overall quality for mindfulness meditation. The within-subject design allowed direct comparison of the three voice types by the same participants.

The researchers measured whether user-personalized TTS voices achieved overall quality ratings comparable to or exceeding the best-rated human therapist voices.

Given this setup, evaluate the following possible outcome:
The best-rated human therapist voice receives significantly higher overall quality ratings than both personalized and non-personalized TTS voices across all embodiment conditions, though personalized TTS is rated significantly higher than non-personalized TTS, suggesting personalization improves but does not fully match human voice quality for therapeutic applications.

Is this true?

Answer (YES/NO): NO